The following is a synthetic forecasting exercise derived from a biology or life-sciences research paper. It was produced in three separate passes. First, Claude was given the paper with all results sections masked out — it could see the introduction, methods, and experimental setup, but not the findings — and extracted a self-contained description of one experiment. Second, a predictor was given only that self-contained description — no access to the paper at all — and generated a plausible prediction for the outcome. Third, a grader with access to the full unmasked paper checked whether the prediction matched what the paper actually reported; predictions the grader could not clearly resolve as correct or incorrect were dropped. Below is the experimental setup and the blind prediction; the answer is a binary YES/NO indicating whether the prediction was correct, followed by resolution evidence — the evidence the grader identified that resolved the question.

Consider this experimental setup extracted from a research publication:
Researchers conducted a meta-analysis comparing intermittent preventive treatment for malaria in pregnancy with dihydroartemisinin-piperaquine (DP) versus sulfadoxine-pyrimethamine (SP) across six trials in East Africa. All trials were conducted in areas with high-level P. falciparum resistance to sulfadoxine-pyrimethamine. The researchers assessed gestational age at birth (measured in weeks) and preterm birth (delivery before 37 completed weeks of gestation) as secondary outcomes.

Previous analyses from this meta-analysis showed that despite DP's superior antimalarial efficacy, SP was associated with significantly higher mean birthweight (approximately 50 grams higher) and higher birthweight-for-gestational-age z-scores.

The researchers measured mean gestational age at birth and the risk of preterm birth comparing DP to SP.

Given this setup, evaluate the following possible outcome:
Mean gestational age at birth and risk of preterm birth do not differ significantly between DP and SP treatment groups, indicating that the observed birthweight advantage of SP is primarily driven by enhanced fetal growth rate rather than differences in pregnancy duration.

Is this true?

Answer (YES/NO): YES